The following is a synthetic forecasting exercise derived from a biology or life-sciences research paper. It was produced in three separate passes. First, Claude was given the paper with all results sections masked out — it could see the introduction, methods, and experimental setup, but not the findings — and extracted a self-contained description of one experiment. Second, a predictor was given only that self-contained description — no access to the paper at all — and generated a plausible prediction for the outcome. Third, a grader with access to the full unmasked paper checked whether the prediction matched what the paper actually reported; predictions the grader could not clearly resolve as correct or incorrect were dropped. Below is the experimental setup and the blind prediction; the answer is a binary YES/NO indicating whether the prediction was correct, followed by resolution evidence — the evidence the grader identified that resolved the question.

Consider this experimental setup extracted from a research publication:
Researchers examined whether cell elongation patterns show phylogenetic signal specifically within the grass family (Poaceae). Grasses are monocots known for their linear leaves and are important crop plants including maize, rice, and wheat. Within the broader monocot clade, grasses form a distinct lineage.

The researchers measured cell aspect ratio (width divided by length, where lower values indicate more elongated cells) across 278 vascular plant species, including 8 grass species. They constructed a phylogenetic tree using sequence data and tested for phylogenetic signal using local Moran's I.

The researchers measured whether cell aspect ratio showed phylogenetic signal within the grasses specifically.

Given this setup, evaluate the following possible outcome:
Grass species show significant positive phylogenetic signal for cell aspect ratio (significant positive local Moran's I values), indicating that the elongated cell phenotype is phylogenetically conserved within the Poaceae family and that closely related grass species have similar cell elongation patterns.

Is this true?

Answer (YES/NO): YES